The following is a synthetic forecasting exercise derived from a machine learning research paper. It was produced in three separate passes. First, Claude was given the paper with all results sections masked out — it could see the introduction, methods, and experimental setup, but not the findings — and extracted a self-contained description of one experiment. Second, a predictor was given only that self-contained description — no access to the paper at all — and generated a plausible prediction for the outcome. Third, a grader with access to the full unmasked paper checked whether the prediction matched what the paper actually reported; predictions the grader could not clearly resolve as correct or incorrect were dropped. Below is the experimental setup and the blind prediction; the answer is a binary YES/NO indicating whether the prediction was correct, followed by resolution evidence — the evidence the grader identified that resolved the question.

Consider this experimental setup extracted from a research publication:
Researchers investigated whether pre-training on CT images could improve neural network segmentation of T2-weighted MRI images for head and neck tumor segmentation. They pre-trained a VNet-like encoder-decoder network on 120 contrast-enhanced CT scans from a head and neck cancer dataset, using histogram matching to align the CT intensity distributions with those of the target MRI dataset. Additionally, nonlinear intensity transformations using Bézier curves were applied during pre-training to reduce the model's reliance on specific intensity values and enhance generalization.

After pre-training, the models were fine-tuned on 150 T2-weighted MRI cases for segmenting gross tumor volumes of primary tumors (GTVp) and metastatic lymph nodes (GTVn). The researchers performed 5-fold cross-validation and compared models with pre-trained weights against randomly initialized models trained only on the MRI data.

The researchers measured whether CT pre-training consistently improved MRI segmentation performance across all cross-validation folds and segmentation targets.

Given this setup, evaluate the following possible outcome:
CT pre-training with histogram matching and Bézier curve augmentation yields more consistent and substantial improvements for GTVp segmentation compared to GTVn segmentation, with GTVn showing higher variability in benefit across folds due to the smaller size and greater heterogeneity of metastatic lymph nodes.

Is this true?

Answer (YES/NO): NO